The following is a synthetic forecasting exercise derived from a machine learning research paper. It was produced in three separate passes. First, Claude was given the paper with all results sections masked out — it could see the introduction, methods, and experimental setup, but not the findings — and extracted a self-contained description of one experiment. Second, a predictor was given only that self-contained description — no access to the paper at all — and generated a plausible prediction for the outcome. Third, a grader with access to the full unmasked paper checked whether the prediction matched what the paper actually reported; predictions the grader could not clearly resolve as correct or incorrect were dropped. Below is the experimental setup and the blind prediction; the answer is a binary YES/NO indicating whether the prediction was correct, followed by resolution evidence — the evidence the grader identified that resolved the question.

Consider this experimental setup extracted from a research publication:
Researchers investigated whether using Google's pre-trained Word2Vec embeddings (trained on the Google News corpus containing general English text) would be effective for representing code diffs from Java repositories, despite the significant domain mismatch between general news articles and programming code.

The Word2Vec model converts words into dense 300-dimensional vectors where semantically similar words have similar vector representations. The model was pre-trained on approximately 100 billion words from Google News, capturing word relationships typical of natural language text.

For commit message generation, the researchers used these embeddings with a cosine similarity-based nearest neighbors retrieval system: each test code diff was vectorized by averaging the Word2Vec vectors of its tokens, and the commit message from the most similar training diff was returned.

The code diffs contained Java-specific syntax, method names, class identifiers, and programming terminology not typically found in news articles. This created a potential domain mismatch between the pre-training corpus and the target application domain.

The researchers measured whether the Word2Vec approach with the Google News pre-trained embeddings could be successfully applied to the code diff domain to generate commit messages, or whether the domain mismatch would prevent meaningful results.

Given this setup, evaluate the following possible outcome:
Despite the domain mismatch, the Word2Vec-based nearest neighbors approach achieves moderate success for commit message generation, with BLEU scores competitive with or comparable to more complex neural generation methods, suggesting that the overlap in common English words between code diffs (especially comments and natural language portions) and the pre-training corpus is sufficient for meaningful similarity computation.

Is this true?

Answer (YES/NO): YES